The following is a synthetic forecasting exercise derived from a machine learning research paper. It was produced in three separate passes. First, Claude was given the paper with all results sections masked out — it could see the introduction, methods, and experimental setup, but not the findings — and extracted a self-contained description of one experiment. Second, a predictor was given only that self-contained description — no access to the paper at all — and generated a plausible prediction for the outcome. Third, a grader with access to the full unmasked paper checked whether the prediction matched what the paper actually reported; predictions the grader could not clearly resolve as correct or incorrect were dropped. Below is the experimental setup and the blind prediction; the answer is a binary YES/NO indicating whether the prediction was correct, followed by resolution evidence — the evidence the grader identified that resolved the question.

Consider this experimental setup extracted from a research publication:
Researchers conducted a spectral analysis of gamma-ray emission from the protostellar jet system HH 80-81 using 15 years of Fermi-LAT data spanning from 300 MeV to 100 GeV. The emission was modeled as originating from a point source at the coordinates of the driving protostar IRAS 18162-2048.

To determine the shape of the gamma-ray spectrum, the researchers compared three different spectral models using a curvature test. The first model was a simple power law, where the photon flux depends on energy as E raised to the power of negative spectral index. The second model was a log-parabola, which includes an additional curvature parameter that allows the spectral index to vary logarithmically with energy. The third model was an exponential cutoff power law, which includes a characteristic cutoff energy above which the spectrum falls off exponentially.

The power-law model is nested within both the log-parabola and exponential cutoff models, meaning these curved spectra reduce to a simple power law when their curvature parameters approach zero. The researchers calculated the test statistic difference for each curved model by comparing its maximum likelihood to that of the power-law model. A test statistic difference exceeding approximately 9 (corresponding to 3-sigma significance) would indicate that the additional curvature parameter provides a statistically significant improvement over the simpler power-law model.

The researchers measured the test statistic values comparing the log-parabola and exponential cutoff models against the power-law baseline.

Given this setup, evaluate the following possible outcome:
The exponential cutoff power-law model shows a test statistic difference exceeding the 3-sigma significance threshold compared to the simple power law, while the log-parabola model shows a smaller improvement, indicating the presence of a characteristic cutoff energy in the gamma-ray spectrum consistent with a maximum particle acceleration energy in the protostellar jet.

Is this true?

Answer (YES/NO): NO